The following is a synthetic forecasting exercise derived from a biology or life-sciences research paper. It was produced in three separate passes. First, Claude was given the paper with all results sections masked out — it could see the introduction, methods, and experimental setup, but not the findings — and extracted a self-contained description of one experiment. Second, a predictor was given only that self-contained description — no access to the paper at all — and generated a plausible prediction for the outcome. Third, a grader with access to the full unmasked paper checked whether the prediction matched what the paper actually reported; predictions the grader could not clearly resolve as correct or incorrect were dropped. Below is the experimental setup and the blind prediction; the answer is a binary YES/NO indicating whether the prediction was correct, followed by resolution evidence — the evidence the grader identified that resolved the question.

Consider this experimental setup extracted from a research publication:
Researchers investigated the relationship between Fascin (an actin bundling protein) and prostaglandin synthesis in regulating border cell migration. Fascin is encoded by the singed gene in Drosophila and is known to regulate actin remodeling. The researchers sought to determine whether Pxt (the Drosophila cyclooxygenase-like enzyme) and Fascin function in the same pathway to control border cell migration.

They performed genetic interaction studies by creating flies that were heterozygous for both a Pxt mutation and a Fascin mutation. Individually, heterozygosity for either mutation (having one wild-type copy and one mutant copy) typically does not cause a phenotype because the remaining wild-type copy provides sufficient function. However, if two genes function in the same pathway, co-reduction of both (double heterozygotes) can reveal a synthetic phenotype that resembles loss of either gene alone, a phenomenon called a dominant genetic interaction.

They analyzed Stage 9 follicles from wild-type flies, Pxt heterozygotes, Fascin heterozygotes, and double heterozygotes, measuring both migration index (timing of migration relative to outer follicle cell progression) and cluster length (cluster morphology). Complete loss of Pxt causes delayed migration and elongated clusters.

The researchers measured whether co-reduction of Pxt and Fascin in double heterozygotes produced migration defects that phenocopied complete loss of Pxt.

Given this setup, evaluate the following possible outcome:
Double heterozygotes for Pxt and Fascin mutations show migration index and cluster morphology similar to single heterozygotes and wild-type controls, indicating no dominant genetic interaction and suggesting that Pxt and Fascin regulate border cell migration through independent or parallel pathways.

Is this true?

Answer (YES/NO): NO